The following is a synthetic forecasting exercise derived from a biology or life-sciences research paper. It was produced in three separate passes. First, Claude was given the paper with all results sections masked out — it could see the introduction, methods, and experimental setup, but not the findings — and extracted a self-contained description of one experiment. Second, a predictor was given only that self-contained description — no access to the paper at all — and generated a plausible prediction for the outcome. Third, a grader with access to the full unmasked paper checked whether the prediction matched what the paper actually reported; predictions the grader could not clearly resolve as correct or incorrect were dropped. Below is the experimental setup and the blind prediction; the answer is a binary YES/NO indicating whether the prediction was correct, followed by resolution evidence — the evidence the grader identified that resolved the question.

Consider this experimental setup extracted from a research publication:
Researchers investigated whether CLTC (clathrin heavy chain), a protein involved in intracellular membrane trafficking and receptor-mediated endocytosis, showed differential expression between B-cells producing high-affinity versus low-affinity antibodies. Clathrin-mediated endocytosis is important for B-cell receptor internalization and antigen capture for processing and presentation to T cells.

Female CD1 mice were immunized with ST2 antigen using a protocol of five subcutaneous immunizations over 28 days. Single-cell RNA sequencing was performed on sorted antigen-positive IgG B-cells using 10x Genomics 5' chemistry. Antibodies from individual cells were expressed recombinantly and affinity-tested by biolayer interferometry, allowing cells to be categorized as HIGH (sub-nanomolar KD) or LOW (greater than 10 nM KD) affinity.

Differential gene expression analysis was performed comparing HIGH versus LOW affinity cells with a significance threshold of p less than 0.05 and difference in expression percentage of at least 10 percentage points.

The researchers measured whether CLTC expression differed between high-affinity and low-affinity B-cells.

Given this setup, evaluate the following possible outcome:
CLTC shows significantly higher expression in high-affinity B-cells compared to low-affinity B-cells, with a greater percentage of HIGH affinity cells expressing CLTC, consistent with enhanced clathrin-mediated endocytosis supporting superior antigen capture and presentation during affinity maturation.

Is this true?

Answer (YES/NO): NO